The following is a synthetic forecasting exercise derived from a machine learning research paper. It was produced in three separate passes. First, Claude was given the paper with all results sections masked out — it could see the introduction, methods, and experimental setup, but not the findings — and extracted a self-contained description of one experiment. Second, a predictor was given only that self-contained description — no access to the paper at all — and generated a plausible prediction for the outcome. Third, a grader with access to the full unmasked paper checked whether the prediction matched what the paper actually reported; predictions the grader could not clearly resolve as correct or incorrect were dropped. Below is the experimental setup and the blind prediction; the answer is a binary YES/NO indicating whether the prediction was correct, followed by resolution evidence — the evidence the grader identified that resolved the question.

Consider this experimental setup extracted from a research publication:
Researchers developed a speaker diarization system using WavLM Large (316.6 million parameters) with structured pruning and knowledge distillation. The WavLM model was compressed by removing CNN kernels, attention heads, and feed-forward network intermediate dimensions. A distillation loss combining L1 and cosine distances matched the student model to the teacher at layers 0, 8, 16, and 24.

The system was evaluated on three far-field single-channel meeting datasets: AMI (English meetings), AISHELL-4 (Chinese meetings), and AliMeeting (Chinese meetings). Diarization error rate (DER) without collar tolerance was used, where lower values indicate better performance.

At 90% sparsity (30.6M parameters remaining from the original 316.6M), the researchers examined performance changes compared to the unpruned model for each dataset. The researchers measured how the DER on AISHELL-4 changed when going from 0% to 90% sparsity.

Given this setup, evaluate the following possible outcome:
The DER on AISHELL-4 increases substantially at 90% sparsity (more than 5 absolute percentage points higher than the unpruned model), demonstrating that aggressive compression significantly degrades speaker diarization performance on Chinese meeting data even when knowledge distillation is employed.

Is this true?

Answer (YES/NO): NO